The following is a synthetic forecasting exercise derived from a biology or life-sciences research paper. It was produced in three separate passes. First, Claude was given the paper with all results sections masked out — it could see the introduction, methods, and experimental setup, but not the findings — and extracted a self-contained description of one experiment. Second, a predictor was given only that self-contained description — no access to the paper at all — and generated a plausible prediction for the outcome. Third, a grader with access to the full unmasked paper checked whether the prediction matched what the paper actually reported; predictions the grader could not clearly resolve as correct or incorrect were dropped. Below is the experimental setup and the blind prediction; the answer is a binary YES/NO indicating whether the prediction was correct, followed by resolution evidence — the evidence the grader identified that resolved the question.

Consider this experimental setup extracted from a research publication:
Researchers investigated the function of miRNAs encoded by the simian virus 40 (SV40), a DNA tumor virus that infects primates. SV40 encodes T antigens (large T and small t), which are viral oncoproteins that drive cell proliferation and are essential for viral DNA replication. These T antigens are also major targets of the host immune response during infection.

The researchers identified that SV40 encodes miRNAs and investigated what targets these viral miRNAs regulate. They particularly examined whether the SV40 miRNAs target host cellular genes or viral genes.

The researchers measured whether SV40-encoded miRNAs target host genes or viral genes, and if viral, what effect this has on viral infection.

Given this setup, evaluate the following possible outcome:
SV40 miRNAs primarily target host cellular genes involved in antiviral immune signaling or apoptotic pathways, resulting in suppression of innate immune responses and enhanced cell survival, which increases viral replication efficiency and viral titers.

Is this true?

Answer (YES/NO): NO